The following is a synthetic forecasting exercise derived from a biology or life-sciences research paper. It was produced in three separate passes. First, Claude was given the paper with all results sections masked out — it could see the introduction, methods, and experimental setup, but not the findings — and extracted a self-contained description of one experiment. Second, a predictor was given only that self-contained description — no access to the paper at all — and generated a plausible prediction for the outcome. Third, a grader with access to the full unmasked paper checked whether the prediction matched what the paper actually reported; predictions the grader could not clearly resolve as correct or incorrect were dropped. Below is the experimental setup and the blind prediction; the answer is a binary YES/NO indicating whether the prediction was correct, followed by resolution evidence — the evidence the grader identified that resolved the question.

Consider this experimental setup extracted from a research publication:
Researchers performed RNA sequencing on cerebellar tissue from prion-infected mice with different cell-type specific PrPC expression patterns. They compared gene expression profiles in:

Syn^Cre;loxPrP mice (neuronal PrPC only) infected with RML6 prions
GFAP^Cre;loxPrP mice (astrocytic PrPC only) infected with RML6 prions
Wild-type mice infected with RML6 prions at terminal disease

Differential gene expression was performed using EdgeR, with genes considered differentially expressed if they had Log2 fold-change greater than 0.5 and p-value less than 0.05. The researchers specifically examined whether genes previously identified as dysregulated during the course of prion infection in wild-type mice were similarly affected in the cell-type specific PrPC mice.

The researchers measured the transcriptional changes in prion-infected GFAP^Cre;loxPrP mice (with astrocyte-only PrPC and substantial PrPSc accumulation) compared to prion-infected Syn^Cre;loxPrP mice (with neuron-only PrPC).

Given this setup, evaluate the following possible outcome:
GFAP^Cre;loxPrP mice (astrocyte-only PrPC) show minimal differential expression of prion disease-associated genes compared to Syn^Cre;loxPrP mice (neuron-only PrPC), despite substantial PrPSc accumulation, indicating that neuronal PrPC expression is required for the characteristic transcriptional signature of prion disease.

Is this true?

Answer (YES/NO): NO